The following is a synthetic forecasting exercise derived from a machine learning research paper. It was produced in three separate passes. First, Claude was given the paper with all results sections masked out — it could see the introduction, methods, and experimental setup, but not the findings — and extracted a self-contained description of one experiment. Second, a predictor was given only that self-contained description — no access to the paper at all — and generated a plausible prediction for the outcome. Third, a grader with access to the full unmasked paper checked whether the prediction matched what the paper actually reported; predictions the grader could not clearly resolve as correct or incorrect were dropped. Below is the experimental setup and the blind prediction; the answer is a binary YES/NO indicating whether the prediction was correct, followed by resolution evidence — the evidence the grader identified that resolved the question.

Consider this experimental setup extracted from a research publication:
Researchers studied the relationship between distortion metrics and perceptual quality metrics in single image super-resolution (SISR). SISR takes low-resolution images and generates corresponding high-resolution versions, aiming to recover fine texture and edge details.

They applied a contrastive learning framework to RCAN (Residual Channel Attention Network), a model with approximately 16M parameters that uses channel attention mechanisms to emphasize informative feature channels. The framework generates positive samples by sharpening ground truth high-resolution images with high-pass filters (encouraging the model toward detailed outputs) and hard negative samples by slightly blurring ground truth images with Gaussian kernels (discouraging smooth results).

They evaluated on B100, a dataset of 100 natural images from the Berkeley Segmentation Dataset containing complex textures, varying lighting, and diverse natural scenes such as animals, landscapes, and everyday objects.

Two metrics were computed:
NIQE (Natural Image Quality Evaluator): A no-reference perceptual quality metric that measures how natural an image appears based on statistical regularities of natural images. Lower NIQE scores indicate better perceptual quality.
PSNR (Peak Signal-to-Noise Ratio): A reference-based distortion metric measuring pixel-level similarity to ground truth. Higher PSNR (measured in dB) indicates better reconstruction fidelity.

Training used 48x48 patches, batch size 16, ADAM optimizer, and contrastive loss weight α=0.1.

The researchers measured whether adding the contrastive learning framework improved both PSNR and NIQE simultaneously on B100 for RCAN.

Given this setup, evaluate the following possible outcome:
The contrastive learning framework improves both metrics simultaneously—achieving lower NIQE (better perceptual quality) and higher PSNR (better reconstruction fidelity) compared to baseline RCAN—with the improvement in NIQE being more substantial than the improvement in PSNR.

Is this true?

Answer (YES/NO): NO